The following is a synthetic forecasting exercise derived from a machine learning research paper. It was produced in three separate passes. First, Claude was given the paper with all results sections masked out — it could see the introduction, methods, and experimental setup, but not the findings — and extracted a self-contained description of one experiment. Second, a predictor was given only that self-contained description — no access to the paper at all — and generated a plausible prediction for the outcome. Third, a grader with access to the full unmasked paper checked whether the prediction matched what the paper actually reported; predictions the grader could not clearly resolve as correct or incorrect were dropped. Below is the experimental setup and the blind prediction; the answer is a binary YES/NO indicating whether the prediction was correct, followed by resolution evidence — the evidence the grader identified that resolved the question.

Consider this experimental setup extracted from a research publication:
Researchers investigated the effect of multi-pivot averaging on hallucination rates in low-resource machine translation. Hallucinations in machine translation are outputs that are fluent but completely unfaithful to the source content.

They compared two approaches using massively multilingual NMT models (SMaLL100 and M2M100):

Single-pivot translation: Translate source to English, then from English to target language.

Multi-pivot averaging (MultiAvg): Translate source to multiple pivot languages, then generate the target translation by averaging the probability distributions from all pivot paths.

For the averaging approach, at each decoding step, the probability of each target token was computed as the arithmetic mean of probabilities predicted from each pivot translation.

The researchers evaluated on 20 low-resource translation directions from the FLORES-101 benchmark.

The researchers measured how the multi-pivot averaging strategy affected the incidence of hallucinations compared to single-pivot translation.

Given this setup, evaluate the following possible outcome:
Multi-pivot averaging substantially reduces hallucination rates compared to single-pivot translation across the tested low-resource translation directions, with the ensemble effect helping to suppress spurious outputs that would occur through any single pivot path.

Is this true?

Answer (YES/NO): NO